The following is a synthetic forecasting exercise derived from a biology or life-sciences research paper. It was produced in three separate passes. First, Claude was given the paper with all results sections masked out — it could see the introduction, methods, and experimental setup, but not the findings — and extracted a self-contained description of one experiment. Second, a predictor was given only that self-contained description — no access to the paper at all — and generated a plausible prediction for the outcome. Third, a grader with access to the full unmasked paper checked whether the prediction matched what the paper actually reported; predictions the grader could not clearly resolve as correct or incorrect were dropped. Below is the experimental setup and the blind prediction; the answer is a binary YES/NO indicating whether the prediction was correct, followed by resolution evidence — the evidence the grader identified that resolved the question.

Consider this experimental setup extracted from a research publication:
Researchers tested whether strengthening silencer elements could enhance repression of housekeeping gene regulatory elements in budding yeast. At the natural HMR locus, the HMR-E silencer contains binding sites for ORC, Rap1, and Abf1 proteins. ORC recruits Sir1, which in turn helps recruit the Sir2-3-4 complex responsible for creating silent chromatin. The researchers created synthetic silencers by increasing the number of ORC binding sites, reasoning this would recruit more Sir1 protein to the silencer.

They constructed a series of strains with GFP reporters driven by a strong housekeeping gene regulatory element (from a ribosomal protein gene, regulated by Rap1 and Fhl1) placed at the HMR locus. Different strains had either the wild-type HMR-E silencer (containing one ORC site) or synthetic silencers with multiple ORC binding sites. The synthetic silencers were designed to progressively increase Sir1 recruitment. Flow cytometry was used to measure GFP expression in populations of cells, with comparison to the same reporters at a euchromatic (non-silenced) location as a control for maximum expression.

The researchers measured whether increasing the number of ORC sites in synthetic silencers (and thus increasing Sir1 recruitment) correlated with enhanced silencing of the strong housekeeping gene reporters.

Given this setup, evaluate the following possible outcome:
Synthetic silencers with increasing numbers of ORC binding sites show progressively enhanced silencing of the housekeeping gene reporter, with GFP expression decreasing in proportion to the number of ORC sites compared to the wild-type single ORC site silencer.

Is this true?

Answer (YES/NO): NO